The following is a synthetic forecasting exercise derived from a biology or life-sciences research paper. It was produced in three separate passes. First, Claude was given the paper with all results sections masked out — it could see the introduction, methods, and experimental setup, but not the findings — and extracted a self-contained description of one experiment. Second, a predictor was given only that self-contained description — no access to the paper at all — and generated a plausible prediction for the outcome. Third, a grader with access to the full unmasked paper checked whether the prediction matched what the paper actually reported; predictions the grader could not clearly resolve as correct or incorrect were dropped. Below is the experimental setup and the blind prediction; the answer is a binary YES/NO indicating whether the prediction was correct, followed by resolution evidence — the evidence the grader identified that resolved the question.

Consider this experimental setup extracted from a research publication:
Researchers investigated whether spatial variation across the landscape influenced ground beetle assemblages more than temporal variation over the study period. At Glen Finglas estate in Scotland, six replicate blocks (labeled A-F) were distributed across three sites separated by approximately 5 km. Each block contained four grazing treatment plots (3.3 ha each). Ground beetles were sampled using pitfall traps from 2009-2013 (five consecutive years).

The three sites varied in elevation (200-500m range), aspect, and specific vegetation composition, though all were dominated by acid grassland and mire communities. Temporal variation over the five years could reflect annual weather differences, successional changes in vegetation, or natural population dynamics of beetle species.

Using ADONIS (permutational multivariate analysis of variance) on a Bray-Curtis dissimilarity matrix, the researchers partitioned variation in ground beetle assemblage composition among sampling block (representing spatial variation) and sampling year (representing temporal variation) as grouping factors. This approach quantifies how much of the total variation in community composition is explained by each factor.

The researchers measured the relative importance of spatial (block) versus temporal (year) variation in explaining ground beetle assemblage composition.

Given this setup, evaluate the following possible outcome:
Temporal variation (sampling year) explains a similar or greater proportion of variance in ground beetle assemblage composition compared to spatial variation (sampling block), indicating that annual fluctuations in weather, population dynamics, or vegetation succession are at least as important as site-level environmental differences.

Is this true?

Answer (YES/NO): NO